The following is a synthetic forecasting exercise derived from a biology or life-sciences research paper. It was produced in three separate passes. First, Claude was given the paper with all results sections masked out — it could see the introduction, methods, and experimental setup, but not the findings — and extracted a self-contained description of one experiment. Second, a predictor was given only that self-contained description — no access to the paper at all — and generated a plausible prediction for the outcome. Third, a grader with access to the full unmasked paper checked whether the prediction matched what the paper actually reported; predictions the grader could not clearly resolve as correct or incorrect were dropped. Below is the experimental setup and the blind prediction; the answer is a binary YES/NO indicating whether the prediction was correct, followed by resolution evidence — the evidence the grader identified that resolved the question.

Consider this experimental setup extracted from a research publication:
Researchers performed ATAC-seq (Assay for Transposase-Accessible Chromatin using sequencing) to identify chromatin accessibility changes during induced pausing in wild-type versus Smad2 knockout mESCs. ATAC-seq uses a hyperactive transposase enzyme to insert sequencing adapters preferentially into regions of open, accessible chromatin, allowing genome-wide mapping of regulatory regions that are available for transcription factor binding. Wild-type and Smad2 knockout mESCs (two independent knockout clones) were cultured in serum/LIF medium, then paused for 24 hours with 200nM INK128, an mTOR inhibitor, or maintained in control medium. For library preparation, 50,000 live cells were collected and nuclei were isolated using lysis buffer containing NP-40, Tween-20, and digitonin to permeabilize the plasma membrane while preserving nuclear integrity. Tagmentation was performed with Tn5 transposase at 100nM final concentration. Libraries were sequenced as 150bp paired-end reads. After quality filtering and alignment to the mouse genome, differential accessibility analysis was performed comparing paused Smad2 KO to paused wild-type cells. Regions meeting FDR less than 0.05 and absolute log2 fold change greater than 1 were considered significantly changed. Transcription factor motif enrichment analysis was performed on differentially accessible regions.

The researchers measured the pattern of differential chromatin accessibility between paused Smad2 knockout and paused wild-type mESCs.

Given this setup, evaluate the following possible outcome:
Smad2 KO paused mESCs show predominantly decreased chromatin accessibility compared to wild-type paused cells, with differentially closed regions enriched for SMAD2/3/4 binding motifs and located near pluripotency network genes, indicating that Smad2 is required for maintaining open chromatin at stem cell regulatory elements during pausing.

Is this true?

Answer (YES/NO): NO